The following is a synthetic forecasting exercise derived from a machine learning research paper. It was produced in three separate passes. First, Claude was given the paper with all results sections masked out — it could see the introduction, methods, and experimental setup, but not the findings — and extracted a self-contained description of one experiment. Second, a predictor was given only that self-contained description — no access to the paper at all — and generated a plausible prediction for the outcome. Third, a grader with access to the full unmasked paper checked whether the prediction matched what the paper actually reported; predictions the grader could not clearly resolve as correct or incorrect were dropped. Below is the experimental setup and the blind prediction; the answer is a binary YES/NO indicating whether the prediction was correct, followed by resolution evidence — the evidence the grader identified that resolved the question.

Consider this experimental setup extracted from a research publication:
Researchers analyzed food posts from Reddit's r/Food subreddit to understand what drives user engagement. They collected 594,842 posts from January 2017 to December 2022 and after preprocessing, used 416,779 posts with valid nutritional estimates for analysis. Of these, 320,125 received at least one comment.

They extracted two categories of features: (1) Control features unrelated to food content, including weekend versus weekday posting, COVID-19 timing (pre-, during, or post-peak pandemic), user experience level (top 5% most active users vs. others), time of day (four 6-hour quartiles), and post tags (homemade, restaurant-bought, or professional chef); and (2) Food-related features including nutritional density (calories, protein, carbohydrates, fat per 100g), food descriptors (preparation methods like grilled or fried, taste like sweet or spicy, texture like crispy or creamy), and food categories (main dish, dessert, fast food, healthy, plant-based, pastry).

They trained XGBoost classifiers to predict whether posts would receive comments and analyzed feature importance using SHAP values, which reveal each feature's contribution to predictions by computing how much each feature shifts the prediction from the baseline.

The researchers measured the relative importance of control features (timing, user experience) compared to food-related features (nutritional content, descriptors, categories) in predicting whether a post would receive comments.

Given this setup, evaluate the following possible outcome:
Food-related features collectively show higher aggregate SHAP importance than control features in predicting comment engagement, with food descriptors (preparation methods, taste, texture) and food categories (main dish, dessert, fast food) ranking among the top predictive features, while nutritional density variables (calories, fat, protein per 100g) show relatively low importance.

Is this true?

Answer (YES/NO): NO